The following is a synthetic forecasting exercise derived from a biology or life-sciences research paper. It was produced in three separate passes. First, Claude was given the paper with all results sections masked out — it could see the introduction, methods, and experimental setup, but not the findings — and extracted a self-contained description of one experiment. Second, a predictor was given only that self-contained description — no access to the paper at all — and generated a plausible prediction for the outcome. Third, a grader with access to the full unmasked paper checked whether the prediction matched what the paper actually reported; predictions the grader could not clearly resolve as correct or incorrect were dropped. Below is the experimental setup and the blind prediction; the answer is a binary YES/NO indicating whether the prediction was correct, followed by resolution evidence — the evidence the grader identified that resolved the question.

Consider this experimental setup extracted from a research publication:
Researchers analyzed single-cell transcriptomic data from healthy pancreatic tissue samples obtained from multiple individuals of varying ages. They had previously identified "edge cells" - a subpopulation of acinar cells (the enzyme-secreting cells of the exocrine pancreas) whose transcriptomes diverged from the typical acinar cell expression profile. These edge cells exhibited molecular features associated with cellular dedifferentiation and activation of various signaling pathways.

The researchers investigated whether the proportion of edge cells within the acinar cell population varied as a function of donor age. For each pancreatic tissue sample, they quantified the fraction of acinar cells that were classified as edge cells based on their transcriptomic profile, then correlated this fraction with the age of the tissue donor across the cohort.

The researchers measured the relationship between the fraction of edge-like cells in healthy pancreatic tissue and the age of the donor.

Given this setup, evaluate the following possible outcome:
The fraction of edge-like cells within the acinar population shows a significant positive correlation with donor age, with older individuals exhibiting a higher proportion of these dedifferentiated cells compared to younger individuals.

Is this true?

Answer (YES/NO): YES